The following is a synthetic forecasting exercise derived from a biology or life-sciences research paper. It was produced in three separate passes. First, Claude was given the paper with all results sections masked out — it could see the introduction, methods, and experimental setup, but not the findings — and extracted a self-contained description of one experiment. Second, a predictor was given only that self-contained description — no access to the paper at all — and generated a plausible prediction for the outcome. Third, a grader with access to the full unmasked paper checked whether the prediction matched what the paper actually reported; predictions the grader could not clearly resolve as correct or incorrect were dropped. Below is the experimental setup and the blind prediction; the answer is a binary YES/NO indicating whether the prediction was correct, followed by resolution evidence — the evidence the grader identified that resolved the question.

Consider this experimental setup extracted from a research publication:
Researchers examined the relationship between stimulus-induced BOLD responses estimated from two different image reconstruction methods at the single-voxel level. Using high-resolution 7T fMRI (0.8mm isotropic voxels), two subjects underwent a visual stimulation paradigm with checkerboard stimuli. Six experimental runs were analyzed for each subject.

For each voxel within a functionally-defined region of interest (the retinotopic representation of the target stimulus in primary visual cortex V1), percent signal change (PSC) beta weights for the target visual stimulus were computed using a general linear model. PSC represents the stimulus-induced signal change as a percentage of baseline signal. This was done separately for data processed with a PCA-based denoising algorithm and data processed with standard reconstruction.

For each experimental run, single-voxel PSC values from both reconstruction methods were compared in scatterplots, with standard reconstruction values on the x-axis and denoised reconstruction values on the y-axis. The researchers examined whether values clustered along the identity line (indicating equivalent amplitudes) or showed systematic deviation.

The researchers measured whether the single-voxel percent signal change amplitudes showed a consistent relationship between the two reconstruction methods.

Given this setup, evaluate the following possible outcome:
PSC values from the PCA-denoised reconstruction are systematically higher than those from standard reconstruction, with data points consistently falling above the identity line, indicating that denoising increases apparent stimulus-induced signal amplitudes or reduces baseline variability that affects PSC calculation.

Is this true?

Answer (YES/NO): NO